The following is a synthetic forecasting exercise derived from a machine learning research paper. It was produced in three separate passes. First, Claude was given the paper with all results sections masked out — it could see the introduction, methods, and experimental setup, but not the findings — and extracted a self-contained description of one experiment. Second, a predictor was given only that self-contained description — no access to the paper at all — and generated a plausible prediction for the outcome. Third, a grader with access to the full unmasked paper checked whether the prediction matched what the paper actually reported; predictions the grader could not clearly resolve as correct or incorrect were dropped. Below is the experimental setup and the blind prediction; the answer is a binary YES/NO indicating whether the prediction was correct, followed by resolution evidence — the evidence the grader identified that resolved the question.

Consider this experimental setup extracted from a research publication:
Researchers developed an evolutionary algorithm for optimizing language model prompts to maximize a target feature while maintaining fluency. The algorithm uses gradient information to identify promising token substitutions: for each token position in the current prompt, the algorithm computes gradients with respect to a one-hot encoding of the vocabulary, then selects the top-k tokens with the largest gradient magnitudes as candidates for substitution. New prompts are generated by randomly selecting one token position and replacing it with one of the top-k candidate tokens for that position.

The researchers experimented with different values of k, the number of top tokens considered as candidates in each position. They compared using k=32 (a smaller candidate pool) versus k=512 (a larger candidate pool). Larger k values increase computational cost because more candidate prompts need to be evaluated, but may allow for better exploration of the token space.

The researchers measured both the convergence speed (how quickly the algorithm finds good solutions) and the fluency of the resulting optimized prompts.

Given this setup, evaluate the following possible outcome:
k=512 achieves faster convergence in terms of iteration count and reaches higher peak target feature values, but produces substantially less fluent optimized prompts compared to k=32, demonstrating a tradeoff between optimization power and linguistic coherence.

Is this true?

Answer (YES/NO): NO